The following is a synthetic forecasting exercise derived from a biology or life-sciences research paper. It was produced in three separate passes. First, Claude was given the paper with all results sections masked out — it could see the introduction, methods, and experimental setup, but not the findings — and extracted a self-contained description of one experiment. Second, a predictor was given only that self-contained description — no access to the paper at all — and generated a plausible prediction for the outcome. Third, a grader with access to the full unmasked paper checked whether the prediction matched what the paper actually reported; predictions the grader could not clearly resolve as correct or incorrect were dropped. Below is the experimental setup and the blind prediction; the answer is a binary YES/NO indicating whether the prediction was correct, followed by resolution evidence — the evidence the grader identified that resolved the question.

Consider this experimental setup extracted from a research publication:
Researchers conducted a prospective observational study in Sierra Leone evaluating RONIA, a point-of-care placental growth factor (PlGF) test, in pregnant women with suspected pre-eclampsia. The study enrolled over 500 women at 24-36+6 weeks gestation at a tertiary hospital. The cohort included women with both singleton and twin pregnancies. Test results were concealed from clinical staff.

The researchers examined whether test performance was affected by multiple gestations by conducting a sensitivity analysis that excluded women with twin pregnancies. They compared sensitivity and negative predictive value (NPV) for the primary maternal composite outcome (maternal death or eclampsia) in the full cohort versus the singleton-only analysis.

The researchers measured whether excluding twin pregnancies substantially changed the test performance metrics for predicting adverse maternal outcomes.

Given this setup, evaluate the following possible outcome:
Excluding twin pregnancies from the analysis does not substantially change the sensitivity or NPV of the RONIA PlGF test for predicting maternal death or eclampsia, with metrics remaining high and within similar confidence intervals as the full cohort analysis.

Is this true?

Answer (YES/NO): YES